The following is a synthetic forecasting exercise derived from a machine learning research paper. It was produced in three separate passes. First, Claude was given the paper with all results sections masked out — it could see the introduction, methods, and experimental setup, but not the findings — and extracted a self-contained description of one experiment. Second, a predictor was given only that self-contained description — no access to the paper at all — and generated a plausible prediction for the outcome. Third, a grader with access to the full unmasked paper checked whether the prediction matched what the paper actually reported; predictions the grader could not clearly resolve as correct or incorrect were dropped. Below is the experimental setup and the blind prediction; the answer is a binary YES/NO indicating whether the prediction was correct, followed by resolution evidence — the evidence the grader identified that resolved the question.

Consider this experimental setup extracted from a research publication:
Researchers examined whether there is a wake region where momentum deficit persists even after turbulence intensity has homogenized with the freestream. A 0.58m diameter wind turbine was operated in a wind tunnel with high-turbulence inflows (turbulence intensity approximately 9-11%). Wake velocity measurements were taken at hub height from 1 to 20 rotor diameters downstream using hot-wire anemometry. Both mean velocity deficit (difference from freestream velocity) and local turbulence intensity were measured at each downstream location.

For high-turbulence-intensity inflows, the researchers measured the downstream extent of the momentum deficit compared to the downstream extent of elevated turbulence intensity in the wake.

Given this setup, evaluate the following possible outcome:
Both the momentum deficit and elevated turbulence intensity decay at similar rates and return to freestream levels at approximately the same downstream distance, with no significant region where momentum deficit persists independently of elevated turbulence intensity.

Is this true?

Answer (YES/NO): NO